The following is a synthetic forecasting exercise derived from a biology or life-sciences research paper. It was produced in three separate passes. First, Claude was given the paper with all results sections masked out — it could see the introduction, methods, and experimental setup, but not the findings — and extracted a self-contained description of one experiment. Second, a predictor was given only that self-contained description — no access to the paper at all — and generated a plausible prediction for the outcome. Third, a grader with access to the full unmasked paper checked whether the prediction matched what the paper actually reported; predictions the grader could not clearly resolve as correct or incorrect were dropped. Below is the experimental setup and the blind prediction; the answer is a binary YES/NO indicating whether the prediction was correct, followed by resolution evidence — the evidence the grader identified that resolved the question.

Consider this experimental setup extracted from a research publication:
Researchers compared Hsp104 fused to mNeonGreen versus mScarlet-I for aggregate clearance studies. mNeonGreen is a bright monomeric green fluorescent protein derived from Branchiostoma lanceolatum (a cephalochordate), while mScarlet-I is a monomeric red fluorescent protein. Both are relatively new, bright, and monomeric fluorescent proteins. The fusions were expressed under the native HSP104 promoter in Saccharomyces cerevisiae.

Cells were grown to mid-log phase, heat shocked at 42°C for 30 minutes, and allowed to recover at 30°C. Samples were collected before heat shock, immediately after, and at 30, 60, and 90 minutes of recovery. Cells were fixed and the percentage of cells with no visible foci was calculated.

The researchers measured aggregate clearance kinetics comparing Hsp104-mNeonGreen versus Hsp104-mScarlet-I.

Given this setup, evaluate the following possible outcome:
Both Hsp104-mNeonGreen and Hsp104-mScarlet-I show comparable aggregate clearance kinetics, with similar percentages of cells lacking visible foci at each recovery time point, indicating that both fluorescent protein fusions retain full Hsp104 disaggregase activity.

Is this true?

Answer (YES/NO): NO